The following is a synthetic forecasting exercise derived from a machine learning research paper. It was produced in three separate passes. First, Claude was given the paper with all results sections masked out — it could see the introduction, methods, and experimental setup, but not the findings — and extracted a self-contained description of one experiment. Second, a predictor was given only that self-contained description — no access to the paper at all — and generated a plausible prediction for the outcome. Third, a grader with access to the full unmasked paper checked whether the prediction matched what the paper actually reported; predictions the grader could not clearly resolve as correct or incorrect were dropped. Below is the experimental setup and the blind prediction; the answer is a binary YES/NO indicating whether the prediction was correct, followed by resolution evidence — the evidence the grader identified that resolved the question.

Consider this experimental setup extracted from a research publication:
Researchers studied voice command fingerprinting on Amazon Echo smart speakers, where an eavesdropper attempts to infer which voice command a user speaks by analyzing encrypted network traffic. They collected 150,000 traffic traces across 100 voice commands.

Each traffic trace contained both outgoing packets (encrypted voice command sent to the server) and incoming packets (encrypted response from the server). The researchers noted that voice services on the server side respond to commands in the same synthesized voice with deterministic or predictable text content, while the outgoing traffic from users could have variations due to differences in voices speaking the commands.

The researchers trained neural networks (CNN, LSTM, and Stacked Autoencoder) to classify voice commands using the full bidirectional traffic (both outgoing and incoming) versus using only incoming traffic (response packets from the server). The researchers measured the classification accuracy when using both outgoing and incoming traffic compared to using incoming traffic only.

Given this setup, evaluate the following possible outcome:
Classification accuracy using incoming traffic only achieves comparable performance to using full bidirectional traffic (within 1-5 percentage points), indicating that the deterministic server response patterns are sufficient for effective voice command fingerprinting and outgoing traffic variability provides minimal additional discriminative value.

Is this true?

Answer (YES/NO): NO